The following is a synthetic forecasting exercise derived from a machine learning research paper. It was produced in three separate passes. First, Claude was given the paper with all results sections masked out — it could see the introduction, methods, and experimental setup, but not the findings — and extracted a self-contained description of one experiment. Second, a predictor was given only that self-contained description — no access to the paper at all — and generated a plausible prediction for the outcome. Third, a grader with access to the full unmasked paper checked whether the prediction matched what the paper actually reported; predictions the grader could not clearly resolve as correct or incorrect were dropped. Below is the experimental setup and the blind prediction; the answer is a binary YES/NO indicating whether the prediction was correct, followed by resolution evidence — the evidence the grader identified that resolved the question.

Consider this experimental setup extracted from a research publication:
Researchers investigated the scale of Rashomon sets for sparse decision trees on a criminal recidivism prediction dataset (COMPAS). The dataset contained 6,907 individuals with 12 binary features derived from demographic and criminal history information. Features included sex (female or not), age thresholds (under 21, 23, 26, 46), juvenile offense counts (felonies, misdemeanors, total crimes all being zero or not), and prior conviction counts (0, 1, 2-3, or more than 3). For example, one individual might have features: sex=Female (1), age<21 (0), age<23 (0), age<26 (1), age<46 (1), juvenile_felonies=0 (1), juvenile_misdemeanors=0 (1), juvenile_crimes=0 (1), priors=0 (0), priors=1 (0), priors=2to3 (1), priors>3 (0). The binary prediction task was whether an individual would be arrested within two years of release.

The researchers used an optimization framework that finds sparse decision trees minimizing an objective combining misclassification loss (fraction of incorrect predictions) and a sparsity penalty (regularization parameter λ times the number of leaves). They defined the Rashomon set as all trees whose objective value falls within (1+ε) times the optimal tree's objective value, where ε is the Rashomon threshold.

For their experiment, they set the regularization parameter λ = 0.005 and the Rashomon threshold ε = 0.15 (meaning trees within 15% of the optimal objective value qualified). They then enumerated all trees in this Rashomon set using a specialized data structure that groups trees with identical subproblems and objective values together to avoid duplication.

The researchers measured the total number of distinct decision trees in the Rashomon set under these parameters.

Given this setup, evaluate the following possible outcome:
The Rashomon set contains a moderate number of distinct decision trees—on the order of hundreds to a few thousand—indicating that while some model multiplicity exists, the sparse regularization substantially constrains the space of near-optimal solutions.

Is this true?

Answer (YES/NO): NO